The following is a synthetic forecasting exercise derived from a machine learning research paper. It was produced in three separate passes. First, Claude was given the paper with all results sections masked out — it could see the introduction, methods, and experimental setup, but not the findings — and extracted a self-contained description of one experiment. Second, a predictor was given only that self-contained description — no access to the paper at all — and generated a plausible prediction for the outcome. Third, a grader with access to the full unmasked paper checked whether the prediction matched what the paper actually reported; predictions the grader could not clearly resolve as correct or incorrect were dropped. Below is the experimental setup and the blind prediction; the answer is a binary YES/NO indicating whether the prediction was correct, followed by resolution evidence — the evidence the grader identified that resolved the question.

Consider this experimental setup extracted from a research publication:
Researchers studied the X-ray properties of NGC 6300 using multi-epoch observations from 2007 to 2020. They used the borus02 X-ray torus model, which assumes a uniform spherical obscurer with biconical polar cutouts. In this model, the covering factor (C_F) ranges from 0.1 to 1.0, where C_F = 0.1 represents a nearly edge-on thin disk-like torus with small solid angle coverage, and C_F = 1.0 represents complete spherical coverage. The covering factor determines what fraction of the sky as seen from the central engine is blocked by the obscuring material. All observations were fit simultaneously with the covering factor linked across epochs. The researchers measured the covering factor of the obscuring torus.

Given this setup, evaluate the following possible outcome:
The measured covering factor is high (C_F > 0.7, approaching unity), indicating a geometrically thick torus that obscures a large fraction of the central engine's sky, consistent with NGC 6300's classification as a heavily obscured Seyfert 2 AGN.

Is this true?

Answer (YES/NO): NO